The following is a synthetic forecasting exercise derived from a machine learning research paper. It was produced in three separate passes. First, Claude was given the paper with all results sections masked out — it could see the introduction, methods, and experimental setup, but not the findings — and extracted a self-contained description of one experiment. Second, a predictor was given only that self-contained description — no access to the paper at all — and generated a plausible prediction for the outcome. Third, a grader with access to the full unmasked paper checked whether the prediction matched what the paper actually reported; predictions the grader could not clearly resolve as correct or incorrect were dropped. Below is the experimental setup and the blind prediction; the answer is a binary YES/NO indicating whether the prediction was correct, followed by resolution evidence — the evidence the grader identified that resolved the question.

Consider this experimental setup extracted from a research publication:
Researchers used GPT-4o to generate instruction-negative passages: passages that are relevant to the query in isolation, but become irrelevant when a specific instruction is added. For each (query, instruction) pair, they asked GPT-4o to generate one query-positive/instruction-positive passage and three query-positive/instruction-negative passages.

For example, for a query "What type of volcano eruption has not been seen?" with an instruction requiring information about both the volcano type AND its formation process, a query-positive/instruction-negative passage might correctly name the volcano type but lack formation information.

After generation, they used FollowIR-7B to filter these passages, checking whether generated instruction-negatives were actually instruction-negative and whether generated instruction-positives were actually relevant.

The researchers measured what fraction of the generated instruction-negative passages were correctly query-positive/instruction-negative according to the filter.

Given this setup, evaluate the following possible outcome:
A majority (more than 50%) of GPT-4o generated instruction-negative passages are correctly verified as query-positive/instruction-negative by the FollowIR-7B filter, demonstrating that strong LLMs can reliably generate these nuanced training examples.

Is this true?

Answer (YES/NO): YES